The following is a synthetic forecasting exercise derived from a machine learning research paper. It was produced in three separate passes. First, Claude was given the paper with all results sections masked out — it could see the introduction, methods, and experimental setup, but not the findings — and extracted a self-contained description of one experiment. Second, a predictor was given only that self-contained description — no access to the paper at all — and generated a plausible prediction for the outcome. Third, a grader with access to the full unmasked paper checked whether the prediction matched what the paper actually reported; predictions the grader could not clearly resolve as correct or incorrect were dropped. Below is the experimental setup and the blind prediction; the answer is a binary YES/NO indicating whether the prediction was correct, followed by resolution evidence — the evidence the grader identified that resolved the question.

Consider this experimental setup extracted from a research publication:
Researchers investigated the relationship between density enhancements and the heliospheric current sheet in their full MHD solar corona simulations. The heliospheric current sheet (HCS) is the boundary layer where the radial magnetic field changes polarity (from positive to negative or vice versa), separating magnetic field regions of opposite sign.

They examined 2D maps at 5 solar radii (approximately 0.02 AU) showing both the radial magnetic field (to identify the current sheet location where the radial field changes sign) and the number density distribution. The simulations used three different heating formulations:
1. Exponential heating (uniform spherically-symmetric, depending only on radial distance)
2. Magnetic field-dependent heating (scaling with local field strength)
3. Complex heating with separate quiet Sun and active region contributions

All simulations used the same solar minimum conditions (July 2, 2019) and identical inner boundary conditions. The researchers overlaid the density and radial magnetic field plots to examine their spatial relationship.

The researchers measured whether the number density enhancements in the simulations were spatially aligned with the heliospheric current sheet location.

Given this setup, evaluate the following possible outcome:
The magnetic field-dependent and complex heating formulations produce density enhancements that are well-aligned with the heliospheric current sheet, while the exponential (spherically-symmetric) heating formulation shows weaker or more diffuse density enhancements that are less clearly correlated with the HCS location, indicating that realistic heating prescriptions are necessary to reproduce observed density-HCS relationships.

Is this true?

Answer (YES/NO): NO